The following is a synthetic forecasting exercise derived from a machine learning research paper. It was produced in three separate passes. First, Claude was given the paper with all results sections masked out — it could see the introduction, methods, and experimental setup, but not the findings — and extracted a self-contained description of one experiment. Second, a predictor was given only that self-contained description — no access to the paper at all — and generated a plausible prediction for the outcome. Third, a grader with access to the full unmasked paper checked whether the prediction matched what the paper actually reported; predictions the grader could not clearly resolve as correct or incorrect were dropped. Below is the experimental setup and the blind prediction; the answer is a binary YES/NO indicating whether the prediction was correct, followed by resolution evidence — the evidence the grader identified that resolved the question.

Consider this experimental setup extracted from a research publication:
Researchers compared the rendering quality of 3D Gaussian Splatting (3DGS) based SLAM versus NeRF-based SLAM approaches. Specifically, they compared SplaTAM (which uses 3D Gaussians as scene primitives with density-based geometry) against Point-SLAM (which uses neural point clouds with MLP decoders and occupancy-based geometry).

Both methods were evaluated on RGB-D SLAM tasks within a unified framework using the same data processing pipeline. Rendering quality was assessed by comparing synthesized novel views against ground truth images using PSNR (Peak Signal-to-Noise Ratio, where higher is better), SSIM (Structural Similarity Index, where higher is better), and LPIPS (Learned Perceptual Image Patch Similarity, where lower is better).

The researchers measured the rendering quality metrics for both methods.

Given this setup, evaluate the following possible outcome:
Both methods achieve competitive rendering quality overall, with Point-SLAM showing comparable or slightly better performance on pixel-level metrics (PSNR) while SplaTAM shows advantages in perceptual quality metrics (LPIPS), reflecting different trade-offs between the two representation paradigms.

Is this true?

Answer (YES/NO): NO